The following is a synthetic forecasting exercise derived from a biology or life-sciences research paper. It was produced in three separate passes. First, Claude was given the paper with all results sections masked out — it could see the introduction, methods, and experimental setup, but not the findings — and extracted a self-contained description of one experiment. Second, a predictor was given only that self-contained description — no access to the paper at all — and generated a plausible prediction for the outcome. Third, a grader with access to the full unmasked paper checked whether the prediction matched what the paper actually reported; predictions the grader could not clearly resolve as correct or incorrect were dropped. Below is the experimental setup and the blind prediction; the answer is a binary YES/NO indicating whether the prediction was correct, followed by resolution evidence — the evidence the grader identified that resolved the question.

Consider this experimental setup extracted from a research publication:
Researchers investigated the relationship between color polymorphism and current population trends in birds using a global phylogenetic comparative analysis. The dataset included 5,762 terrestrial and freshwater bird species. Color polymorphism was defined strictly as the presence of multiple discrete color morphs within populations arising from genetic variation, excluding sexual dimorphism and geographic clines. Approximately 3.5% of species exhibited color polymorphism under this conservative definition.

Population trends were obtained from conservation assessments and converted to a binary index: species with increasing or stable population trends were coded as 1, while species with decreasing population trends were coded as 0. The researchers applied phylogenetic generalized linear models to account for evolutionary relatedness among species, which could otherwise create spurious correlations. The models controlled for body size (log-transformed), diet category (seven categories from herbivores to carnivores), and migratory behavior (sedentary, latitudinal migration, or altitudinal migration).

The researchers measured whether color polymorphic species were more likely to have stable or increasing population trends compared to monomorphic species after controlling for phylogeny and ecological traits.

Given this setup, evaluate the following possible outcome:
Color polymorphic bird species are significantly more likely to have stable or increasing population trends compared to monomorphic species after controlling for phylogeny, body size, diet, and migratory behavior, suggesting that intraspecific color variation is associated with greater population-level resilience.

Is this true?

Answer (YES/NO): YES